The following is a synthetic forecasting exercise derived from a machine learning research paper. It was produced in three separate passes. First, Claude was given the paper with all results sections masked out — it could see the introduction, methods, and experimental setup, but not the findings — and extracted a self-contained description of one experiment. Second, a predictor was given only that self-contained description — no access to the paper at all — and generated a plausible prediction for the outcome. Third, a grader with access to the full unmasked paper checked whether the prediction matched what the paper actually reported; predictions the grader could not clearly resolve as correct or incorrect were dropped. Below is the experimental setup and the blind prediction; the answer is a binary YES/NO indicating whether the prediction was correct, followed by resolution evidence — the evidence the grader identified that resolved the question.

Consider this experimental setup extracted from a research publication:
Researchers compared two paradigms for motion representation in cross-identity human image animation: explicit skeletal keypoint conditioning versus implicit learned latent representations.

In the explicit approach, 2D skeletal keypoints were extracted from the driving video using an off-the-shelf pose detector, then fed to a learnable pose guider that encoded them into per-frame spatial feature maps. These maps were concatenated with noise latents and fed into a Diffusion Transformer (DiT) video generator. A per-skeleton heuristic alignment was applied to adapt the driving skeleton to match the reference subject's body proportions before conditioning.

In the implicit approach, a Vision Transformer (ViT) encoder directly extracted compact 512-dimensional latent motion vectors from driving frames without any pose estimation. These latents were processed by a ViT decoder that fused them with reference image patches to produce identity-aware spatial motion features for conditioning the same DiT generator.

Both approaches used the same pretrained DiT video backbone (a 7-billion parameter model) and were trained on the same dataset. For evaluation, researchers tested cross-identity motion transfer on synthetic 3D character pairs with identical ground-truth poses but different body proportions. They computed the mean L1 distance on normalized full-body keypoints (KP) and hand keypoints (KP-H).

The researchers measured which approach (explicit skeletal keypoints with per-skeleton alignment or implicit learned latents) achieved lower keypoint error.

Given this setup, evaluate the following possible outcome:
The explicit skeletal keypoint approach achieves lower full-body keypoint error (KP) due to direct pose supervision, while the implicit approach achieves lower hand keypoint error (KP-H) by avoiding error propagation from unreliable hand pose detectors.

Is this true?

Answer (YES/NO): NO